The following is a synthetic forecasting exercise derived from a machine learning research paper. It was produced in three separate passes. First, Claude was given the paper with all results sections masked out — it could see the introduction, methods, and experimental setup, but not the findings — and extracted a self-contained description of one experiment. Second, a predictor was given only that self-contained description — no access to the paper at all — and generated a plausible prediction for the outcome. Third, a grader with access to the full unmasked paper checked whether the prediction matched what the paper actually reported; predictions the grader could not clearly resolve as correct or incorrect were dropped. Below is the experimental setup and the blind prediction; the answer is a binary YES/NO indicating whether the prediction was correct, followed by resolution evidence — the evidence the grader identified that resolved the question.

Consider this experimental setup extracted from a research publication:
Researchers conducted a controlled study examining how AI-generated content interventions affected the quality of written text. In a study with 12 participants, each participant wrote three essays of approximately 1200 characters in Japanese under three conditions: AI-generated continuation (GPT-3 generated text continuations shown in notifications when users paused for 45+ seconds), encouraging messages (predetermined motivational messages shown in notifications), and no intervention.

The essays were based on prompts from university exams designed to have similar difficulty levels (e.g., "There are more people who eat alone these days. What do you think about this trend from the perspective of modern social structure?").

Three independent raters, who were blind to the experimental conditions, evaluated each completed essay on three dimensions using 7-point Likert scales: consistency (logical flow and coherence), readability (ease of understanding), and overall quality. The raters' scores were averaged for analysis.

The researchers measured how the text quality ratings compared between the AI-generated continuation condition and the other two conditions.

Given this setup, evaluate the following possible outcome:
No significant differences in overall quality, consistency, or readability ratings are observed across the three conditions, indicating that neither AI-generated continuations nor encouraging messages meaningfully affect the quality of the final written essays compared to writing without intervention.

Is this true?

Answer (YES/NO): YES